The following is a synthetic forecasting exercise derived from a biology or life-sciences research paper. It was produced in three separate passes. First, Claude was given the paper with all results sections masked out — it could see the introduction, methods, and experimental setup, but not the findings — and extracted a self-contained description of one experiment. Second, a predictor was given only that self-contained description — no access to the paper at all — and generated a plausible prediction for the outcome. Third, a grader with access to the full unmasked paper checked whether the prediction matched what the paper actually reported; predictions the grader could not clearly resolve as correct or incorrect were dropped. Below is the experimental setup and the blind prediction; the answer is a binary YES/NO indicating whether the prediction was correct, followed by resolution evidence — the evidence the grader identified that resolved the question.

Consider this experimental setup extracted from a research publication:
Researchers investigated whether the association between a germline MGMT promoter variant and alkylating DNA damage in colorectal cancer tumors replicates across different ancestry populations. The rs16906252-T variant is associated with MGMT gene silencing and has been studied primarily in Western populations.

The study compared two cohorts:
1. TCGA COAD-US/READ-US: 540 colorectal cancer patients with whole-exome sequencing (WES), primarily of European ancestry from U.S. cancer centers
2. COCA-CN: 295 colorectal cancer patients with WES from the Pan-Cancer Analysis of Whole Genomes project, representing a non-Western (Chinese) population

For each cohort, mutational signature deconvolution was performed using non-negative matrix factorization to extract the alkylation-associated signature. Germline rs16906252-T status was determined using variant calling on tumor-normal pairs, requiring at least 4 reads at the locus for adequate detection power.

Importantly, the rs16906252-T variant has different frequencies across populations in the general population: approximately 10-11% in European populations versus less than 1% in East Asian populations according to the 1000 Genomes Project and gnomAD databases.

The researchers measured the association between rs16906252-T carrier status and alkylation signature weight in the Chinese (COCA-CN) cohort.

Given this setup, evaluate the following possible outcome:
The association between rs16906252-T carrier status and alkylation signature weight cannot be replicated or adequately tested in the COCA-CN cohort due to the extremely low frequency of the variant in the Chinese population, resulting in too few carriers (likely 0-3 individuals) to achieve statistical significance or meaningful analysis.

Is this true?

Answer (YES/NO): YES